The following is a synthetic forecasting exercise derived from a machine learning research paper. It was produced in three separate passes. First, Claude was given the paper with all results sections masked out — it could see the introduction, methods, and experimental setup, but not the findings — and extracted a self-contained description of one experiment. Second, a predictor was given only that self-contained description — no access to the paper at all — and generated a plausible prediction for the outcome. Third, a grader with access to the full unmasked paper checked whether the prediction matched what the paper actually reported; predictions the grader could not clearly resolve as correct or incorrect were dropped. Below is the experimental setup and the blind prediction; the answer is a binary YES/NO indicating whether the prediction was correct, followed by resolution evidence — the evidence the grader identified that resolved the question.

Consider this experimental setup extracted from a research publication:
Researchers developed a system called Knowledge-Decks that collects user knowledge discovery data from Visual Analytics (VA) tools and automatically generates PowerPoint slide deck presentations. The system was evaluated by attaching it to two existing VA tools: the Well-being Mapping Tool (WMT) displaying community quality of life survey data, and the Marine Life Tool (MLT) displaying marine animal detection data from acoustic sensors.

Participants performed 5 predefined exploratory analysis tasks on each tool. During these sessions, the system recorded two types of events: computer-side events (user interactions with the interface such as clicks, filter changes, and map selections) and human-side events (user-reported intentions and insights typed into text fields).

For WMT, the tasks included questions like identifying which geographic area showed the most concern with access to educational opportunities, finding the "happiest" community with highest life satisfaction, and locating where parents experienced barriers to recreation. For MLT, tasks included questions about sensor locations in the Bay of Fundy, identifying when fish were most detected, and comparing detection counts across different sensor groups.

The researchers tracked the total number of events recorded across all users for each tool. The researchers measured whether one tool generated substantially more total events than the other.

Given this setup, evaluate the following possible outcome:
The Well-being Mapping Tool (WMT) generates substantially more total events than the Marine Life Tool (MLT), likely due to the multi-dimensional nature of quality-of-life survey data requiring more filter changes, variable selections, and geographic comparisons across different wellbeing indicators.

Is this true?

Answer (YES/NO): YES